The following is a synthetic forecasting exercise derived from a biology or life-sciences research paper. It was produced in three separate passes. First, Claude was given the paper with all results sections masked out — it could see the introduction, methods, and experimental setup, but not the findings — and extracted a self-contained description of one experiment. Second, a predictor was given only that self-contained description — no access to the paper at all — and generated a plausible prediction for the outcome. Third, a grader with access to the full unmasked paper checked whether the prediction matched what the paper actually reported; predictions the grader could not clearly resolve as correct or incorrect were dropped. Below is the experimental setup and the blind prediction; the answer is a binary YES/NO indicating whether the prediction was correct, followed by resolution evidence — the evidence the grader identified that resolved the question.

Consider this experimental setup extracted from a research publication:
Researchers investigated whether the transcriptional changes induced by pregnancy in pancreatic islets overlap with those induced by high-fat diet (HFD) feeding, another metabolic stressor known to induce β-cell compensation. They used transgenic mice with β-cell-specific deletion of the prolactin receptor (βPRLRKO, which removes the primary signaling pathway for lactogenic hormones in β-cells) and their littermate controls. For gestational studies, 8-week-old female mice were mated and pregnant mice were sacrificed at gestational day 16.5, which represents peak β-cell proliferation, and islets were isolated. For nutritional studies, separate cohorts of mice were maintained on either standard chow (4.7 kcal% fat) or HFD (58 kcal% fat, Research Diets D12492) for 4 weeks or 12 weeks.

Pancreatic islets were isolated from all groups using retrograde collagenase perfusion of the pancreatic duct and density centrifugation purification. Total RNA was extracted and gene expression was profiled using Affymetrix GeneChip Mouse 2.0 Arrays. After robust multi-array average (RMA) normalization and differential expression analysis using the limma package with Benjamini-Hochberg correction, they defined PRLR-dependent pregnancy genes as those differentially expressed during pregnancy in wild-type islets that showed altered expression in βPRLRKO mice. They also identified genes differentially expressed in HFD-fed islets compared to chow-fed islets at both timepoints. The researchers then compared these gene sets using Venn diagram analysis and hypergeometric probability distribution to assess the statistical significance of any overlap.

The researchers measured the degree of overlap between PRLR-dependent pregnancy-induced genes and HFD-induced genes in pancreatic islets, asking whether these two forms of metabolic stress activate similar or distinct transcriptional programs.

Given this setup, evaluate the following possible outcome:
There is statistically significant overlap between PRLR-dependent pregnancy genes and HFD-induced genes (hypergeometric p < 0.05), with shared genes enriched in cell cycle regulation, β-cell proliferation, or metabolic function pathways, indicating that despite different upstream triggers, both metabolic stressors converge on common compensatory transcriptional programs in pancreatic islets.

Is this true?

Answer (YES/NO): NO